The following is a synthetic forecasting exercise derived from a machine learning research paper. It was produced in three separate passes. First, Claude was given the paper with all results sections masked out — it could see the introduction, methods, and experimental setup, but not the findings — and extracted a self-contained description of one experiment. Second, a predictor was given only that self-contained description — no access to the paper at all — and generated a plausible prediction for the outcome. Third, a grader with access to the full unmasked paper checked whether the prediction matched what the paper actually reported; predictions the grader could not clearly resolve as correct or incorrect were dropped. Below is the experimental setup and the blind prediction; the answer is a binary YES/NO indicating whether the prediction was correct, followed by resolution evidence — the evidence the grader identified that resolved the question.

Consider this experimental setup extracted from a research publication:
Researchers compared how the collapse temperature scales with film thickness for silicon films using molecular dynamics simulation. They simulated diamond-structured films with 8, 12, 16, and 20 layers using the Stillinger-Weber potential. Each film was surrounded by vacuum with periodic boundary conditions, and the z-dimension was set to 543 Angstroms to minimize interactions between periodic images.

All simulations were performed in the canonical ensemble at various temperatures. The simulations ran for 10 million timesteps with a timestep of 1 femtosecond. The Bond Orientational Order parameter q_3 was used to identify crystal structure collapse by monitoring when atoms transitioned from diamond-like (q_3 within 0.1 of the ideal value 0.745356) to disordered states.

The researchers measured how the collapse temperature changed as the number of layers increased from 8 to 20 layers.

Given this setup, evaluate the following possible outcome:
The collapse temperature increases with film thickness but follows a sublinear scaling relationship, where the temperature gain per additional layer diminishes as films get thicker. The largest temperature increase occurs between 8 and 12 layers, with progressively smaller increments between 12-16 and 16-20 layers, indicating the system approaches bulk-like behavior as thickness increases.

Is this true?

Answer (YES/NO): YES